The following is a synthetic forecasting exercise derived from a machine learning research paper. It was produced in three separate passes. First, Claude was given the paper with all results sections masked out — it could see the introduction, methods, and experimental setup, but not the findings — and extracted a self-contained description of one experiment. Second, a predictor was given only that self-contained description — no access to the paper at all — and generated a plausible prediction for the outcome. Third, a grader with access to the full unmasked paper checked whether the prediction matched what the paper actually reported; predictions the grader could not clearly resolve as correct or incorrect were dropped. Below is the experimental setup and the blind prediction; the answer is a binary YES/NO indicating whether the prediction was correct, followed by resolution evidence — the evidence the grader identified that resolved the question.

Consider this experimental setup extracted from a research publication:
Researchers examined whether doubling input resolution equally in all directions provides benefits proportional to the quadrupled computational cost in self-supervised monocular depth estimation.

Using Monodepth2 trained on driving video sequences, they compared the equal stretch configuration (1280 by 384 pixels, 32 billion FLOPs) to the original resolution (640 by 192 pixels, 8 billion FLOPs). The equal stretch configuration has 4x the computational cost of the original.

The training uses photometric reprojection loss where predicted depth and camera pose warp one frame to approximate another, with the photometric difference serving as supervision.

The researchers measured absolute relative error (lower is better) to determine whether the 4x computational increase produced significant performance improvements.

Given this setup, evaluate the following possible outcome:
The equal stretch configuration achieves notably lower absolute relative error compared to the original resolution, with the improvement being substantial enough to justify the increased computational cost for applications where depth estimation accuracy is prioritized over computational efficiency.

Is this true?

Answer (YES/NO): NO